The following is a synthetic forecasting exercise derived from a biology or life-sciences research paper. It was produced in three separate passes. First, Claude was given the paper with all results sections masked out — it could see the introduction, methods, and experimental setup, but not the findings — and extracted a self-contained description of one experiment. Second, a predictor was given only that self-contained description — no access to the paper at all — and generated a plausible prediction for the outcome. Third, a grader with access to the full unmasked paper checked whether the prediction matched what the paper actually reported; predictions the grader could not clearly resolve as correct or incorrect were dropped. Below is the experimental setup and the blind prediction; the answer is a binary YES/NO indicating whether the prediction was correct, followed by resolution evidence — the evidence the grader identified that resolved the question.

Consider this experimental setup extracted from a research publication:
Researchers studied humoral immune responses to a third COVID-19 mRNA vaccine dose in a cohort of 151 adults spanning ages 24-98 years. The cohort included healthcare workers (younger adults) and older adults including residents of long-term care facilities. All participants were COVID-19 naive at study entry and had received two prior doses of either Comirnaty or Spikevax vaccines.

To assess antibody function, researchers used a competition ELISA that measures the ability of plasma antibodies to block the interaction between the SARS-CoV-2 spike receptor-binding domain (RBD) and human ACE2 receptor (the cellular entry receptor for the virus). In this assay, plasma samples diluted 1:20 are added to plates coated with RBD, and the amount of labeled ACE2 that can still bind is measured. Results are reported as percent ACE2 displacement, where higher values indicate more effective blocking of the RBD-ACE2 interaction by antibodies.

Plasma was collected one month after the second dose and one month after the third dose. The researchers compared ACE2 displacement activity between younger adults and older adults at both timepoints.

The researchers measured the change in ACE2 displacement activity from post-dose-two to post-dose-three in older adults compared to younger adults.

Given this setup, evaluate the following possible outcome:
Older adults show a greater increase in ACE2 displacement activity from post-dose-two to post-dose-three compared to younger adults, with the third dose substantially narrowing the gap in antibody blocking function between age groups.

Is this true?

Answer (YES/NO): YES